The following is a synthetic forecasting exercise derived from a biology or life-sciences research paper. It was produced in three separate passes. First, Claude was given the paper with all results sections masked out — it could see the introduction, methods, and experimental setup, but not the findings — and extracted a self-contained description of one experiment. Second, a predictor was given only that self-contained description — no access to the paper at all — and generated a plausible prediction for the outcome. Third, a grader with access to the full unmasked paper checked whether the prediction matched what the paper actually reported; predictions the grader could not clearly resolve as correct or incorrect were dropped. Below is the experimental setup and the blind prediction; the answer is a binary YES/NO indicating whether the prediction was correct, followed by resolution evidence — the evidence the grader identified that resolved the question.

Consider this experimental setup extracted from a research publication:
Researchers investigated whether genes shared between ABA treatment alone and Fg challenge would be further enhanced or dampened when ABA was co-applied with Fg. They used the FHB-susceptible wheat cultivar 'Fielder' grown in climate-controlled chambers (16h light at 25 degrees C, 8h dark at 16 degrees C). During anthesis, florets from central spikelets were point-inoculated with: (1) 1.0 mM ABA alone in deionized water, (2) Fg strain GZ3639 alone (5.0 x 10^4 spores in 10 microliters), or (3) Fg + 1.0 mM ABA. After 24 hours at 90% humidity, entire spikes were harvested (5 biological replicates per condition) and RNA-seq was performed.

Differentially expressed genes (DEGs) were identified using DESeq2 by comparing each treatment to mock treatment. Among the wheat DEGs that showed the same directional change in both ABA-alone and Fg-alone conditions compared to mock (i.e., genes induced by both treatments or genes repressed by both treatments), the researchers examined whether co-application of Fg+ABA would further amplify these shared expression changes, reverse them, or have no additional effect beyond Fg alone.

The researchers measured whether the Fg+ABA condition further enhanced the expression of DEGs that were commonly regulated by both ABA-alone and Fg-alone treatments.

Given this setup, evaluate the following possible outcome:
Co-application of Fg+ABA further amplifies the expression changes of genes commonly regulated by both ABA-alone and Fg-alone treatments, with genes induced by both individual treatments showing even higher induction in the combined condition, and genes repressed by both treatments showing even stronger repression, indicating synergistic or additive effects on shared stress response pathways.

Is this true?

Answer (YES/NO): YES